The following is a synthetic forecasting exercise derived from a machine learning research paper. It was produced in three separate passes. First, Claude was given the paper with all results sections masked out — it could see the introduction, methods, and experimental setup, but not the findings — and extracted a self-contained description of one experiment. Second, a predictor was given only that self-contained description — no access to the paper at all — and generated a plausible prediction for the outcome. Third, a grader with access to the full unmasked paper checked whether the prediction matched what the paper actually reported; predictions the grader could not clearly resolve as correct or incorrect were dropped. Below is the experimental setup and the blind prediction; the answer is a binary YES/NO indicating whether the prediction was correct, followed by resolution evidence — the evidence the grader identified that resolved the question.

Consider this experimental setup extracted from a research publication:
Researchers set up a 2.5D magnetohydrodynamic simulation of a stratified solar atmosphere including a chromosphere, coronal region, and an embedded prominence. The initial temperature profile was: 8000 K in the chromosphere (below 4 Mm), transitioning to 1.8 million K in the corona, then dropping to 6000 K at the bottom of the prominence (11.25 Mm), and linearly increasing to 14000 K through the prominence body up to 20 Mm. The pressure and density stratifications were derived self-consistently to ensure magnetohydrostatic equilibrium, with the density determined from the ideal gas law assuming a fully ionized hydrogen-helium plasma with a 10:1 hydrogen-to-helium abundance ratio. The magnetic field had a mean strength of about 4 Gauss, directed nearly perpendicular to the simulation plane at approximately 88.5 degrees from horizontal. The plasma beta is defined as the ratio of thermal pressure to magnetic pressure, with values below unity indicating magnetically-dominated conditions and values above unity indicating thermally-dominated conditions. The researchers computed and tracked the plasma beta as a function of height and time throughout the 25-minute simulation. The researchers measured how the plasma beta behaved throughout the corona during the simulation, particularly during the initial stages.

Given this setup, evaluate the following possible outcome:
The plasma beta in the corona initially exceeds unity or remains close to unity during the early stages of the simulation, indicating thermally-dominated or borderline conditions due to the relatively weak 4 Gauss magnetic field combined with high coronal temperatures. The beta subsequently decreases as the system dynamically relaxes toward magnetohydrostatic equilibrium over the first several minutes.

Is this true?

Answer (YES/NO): NO